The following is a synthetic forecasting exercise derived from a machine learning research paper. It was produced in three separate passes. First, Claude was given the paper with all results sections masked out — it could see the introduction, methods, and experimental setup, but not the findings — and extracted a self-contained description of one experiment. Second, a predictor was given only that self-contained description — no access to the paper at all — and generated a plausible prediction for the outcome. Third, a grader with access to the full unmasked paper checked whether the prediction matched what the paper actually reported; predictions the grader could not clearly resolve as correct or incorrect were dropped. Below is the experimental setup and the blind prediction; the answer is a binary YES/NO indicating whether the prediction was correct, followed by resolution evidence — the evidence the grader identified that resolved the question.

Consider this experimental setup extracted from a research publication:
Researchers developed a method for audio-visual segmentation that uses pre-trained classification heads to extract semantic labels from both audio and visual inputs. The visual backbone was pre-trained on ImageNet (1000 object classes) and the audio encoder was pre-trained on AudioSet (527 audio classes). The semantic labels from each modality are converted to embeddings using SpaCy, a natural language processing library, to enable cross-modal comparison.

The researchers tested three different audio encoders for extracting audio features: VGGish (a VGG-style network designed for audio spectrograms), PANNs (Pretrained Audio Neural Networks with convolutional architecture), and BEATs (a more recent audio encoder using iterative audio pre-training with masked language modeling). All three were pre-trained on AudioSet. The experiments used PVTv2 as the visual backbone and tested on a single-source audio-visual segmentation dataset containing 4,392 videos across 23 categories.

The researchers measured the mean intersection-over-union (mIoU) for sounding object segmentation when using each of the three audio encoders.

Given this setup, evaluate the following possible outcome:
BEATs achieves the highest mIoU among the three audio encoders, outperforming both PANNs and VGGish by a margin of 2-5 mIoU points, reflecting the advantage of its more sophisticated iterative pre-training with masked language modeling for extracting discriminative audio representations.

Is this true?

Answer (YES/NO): NO